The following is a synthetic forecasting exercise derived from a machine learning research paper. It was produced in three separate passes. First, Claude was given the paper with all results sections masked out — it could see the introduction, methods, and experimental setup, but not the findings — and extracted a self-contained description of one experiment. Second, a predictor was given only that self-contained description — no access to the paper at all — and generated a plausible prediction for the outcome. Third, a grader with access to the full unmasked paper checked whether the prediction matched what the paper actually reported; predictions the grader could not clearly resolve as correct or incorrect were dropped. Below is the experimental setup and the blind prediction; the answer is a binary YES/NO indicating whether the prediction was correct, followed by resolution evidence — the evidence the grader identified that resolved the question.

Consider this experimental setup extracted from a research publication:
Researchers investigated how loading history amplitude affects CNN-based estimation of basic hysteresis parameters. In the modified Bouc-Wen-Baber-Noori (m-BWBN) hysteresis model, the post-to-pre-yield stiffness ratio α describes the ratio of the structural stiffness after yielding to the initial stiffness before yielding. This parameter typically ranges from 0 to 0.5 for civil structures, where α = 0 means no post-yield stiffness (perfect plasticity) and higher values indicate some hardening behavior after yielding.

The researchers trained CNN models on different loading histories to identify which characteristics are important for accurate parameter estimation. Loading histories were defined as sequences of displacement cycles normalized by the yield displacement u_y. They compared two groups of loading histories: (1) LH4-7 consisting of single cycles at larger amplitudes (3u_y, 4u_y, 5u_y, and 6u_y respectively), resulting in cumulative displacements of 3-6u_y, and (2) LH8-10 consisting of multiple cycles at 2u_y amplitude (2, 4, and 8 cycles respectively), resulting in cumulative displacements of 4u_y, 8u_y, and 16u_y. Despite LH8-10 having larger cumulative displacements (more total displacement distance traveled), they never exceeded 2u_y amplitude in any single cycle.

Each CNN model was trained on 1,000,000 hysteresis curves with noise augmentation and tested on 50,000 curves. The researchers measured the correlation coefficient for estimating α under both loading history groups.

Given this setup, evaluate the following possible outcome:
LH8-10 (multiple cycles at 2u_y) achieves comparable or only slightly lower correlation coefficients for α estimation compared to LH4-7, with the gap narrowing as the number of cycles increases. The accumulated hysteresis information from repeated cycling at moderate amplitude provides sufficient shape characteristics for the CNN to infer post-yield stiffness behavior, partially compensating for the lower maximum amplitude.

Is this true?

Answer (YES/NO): NO